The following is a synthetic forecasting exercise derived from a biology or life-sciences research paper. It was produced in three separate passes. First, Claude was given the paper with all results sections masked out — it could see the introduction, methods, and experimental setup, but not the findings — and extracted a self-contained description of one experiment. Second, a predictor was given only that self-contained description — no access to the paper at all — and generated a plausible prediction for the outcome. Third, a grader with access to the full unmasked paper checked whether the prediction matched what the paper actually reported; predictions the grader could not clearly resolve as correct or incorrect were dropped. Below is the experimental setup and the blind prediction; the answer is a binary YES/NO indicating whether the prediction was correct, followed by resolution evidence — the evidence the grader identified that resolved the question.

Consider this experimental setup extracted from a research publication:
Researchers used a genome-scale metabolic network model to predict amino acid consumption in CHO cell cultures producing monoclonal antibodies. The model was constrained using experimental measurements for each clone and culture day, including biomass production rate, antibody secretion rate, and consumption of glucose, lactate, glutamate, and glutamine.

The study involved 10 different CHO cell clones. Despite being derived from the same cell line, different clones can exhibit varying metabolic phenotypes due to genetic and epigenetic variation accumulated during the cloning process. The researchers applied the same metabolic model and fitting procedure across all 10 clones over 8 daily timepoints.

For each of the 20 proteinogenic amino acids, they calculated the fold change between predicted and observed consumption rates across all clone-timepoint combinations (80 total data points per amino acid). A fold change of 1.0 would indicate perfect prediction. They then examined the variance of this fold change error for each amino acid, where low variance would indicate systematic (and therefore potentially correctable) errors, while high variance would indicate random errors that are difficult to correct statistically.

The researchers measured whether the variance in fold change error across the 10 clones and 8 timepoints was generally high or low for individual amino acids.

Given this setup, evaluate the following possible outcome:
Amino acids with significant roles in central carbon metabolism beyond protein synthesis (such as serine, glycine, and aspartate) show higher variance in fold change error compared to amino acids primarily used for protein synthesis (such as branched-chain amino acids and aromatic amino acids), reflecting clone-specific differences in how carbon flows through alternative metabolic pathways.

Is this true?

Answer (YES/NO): NO